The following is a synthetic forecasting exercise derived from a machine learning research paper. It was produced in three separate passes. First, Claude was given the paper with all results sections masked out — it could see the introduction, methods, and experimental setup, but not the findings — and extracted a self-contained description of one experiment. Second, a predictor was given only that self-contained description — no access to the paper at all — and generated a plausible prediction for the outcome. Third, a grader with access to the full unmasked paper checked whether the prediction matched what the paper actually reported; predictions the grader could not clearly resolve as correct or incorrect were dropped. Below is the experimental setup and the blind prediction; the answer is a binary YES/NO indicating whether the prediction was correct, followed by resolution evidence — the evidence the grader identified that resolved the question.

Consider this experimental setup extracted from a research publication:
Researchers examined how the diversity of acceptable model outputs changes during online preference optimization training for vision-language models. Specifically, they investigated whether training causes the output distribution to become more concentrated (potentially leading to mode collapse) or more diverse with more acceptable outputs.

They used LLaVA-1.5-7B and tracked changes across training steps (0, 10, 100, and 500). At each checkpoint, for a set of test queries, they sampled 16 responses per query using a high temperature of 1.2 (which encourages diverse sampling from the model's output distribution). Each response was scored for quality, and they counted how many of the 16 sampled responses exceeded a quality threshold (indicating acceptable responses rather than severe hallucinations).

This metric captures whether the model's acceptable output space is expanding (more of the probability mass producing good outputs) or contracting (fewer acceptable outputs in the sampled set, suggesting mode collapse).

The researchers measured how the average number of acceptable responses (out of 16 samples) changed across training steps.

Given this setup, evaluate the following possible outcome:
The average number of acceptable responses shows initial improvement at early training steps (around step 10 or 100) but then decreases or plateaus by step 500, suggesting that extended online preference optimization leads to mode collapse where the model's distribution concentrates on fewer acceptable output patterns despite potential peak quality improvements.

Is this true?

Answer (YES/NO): NO